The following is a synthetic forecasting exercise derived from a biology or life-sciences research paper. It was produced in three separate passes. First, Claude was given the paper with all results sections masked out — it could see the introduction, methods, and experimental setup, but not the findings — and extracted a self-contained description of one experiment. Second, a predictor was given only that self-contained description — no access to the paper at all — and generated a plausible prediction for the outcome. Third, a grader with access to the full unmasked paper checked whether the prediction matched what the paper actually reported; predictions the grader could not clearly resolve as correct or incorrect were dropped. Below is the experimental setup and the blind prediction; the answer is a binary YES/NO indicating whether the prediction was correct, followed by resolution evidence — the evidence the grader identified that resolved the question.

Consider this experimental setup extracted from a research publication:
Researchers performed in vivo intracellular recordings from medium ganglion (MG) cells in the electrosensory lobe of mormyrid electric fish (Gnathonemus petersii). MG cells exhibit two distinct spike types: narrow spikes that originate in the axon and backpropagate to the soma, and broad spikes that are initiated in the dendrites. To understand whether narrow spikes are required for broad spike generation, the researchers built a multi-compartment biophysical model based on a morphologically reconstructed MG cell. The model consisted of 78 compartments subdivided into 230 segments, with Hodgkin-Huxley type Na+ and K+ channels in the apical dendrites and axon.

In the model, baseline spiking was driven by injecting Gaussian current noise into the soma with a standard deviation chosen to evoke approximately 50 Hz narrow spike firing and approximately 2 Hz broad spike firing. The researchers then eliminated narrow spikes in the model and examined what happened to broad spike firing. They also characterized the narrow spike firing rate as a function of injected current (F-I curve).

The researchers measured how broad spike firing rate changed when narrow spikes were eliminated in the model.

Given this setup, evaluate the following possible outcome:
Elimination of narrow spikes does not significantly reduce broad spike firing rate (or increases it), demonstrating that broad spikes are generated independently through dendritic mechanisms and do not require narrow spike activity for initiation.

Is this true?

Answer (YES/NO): NO